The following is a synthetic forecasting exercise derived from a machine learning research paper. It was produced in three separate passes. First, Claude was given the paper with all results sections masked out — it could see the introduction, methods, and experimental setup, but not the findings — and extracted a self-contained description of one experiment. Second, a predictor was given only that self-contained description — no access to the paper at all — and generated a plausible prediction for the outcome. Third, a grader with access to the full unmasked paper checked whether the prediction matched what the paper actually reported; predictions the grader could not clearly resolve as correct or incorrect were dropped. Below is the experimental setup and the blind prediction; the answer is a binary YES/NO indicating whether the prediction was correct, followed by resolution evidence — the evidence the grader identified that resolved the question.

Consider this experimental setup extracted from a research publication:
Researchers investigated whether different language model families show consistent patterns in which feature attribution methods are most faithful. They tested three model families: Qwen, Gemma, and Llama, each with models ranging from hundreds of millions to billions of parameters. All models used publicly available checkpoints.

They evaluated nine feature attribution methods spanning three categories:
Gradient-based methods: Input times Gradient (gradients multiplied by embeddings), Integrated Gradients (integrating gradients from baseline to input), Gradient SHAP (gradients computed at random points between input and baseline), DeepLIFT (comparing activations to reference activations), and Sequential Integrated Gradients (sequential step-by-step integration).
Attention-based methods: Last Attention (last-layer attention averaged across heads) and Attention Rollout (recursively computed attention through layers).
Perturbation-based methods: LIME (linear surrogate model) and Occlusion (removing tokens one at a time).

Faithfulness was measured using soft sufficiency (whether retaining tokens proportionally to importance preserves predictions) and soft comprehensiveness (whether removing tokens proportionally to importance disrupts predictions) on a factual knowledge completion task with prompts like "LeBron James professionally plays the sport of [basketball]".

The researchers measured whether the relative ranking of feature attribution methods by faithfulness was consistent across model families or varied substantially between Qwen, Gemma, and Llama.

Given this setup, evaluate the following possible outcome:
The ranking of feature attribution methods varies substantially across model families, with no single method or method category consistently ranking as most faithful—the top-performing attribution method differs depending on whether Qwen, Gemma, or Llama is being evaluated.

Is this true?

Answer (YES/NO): NO